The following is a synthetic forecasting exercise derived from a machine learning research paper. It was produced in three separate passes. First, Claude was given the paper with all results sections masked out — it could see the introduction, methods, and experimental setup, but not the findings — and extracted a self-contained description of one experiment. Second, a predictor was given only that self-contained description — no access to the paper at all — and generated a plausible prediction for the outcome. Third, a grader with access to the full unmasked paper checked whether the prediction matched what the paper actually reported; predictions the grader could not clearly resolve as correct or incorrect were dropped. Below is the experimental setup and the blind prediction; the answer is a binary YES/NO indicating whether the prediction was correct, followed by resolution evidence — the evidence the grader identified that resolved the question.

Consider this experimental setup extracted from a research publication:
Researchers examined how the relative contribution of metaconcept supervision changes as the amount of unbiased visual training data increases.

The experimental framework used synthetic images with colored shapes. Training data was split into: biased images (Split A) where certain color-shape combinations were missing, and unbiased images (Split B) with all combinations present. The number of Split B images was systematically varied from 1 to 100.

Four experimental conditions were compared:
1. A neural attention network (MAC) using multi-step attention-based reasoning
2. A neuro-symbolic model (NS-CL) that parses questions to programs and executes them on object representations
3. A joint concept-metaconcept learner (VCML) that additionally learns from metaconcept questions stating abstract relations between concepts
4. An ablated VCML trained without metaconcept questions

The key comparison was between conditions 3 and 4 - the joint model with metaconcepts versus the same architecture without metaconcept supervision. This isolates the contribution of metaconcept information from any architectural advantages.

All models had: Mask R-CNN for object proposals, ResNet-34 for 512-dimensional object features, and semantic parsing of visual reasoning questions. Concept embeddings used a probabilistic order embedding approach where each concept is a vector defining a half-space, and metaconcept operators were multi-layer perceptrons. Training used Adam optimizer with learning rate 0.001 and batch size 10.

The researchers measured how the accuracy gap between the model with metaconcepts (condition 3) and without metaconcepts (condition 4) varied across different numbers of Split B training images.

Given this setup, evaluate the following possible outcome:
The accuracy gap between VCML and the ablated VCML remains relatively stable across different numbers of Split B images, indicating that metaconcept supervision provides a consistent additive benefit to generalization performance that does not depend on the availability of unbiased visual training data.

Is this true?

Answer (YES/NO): NO